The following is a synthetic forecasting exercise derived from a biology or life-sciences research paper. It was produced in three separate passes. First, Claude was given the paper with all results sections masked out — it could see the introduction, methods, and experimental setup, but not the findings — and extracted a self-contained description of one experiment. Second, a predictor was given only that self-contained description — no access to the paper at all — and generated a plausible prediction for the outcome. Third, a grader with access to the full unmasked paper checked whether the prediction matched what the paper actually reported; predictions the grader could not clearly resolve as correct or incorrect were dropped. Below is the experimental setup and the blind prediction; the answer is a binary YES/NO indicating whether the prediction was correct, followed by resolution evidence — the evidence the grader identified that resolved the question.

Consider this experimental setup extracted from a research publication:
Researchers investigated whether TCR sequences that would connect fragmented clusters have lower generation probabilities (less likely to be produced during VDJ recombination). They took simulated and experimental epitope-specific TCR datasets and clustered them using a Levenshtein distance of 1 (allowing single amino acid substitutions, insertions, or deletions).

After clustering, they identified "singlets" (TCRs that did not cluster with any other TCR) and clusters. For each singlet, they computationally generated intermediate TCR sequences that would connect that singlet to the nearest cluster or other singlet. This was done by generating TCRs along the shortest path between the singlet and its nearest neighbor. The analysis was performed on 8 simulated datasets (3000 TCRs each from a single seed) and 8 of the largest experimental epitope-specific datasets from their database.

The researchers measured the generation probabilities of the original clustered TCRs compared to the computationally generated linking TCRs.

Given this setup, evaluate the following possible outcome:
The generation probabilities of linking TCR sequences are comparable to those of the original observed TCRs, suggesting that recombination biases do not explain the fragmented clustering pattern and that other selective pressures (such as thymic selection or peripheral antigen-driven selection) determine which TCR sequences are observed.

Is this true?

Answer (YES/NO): NO